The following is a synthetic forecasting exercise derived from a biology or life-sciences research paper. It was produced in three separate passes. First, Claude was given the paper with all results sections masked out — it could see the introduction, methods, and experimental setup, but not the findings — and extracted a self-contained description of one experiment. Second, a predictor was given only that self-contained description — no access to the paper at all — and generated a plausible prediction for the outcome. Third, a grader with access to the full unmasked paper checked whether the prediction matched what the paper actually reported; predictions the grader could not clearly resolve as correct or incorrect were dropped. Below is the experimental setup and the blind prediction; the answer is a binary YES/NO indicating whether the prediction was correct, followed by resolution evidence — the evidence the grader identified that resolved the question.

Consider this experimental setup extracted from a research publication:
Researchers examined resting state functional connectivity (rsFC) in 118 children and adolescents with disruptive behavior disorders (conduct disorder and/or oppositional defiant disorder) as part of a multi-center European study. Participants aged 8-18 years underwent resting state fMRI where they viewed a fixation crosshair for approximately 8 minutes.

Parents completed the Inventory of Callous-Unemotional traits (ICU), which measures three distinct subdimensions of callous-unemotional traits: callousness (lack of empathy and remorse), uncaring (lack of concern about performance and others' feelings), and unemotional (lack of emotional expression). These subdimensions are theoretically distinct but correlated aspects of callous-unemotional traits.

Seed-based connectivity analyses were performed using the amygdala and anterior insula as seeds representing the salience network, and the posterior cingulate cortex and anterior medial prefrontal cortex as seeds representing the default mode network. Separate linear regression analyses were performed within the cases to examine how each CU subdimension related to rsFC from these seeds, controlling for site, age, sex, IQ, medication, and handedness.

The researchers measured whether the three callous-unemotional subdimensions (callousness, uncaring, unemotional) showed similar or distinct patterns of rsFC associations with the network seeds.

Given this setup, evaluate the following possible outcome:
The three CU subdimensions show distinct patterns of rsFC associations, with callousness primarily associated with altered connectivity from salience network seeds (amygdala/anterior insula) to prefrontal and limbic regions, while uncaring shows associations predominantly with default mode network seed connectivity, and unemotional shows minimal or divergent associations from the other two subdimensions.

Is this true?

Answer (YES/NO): NO